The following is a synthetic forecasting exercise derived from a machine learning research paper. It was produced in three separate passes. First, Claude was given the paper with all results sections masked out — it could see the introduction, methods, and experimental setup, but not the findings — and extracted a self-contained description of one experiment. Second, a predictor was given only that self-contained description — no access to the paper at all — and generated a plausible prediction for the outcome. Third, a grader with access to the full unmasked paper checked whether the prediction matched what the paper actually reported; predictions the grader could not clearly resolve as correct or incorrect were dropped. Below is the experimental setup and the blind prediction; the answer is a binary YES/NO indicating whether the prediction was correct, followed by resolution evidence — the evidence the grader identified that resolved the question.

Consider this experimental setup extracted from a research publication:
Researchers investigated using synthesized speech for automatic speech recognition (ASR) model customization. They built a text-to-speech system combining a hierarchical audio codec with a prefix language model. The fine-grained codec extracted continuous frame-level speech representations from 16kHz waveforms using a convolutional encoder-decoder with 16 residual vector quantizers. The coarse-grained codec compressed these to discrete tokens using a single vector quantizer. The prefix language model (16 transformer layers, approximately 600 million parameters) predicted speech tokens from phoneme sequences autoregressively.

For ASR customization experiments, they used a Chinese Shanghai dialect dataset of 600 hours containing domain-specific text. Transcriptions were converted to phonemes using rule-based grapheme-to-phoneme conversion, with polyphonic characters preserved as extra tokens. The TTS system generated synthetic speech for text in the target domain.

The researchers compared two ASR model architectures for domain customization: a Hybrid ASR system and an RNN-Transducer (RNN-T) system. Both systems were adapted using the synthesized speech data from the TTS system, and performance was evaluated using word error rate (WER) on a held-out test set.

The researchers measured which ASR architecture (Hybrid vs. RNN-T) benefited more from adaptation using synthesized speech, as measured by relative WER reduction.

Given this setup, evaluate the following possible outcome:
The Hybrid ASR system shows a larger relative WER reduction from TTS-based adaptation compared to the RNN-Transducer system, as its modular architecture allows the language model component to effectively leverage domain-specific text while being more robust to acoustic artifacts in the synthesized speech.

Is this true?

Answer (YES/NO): NO